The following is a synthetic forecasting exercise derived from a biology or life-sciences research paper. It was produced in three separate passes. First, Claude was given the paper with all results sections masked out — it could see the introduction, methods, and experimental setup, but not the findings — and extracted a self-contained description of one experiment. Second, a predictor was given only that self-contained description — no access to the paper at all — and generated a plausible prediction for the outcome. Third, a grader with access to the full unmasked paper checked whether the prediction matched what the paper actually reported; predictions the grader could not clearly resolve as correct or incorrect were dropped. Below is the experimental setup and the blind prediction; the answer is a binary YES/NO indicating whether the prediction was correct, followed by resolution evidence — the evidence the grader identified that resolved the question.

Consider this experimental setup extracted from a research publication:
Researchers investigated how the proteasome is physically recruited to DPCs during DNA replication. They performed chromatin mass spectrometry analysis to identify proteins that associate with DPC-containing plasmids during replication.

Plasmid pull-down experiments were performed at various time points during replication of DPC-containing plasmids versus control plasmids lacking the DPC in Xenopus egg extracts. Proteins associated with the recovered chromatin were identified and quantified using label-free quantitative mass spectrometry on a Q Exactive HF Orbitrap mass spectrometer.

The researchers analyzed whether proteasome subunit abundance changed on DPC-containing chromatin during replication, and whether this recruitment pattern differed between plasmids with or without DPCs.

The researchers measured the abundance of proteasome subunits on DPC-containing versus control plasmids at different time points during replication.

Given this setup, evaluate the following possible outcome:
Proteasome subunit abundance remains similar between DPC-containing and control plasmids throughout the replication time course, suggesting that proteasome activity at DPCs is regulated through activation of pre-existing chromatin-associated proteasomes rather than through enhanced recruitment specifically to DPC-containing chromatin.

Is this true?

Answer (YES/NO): NO